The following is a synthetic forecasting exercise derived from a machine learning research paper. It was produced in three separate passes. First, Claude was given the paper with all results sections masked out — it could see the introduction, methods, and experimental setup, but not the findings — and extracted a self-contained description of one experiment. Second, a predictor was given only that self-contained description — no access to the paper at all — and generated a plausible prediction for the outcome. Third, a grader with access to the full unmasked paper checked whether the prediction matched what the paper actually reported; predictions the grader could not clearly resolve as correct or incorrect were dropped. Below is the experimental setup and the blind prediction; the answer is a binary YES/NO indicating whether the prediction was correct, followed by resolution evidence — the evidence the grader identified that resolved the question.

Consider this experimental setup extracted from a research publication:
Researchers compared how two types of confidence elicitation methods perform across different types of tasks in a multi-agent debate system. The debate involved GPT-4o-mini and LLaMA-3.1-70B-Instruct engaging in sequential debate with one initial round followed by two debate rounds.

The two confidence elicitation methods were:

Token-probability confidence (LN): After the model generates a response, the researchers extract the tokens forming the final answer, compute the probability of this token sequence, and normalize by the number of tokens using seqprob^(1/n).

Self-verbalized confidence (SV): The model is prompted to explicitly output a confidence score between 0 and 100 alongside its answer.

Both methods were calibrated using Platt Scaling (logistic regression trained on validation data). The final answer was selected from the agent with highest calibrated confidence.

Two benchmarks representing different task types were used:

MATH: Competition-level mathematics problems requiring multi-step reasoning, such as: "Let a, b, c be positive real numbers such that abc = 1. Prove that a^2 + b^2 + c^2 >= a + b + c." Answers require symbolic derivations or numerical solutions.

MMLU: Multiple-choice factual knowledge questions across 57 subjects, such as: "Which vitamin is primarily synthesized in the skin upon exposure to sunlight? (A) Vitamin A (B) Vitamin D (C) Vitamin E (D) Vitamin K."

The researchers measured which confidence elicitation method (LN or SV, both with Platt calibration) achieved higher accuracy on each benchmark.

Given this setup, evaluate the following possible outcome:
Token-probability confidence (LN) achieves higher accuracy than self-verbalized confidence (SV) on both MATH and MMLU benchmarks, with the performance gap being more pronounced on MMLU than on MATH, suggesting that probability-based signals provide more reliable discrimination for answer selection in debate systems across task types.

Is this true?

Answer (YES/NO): NO